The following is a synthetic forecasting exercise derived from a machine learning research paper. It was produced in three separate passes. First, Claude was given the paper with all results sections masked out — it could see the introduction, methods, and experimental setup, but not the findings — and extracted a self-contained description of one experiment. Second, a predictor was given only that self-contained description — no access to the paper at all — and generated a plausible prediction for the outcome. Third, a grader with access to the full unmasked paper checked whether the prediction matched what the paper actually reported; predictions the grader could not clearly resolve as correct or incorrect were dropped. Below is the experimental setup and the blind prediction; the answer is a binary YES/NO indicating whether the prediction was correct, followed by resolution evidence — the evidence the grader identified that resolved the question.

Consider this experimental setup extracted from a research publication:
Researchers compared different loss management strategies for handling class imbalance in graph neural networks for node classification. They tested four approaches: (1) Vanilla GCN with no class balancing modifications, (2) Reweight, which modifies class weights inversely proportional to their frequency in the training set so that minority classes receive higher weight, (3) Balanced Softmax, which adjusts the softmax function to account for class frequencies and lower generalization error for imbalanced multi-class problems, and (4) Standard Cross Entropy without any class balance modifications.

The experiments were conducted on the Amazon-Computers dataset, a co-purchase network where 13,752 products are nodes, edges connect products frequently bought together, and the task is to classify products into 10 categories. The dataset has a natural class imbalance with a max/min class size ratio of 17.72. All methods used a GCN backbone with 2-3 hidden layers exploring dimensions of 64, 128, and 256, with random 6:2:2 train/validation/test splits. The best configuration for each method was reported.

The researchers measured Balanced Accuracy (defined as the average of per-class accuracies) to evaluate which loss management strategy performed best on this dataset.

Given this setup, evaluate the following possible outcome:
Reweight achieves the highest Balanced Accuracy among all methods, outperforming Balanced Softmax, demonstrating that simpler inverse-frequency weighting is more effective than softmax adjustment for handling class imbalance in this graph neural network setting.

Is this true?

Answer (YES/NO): YES